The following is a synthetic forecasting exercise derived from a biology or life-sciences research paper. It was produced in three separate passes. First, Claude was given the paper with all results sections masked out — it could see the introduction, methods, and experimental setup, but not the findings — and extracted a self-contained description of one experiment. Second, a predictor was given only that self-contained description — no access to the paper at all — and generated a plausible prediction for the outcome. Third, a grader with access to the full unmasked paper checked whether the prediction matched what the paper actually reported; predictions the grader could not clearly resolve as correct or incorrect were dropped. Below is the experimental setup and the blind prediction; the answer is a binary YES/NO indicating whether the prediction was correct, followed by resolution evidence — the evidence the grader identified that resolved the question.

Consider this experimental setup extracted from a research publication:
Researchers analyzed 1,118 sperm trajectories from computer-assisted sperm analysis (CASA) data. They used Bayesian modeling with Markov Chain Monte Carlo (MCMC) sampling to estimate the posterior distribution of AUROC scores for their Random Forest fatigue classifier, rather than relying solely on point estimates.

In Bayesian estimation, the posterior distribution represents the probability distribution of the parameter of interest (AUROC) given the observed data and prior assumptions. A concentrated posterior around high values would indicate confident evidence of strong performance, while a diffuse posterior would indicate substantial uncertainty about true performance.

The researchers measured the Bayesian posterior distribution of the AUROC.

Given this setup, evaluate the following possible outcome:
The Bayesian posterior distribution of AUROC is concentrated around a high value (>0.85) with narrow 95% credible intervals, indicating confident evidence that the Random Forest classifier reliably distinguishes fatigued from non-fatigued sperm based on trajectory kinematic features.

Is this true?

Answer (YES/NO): YES